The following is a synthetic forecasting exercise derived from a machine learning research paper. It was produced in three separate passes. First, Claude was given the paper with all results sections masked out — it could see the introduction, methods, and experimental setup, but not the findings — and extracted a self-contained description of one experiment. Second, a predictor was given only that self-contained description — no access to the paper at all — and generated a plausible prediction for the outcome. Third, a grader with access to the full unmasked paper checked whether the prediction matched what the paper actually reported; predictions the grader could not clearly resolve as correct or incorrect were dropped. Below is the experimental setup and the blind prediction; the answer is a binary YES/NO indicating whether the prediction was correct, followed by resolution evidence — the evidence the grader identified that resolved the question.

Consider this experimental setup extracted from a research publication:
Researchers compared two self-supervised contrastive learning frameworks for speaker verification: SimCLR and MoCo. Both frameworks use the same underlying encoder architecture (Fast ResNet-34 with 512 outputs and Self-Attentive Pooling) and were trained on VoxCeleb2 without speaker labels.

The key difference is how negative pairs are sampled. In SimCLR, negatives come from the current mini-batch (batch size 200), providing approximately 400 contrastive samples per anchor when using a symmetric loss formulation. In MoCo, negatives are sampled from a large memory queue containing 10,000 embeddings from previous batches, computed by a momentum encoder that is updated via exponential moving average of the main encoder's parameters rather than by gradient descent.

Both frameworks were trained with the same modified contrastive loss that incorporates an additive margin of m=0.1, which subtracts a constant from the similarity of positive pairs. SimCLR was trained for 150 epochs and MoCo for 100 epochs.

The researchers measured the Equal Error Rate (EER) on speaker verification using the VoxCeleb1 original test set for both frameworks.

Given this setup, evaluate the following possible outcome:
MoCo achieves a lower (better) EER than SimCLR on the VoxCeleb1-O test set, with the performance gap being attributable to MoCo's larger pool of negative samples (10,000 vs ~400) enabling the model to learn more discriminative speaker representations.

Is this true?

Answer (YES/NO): NO